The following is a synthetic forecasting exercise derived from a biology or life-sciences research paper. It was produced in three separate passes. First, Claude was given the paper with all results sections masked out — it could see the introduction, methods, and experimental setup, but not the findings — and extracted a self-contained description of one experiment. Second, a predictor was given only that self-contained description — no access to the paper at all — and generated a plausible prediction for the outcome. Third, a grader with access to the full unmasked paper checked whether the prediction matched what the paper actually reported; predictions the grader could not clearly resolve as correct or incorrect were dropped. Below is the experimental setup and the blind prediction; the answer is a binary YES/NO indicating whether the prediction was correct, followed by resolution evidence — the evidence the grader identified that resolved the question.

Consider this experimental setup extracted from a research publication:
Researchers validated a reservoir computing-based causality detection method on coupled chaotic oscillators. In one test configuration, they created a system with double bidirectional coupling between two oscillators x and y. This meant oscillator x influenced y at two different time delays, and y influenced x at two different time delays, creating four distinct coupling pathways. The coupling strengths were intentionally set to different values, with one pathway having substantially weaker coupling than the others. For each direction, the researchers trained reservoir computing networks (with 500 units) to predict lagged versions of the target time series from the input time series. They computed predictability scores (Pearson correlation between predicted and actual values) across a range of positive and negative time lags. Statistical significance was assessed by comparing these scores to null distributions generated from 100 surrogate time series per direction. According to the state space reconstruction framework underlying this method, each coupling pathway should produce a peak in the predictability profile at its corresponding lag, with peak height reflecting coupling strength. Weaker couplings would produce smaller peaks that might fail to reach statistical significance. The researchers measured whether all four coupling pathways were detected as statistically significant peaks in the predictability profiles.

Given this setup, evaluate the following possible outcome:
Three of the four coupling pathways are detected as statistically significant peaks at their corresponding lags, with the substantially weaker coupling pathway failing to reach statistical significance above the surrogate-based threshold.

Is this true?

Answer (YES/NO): YES